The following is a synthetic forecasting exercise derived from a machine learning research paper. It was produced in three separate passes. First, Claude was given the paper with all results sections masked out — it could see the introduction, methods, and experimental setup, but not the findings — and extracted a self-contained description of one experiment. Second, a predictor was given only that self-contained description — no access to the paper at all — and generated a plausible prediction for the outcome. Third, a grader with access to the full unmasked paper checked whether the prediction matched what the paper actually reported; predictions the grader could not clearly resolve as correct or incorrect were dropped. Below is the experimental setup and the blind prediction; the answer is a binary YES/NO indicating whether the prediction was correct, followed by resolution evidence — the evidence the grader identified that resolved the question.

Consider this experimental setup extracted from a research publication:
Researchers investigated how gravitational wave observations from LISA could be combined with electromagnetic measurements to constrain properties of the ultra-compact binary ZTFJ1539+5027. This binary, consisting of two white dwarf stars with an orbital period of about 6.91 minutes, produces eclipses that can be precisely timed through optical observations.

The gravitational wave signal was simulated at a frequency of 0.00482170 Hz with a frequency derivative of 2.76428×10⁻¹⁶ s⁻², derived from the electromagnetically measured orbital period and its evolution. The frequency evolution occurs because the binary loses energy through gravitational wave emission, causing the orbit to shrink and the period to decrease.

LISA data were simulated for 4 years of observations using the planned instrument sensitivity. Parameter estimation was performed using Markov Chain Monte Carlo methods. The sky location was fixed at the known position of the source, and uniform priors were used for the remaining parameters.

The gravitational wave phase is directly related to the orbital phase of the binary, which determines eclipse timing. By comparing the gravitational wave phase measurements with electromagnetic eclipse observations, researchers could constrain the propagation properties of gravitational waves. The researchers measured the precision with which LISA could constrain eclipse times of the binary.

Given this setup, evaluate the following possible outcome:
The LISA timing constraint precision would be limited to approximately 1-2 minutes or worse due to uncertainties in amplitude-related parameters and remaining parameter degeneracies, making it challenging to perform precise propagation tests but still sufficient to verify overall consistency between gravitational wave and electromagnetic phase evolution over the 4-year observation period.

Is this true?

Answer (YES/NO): NO